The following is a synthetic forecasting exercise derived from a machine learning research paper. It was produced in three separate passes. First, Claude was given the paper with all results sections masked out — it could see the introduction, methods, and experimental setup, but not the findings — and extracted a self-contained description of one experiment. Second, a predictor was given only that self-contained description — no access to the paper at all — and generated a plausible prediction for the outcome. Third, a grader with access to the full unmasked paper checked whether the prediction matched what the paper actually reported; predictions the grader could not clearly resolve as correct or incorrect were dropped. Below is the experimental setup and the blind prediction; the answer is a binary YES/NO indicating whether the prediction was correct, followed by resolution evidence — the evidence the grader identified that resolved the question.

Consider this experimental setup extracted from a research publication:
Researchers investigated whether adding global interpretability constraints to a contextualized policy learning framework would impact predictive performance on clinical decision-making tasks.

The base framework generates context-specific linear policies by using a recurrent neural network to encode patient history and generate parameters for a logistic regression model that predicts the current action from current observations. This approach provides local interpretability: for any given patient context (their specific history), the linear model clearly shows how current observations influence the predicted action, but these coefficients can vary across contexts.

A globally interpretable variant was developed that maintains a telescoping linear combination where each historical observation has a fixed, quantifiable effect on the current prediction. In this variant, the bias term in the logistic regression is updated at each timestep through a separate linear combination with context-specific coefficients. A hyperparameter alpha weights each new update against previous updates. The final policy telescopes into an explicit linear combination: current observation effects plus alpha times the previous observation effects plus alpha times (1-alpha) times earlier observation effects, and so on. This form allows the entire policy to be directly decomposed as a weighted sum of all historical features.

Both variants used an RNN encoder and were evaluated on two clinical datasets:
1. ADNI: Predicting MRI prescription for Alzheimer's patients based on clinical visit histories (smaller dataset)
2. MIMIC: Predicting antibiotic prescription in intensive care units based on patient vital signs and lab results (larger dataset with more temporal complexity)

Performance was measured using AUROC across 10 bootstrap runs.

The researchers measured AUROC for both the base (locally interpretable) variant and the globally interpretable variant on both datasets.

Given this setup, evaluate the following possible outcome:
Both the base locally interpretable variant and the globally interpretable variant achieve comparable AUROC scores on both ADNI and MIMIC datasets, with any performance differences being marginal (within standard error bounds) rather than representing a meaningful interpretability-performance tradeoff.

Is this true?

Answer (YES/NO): NO